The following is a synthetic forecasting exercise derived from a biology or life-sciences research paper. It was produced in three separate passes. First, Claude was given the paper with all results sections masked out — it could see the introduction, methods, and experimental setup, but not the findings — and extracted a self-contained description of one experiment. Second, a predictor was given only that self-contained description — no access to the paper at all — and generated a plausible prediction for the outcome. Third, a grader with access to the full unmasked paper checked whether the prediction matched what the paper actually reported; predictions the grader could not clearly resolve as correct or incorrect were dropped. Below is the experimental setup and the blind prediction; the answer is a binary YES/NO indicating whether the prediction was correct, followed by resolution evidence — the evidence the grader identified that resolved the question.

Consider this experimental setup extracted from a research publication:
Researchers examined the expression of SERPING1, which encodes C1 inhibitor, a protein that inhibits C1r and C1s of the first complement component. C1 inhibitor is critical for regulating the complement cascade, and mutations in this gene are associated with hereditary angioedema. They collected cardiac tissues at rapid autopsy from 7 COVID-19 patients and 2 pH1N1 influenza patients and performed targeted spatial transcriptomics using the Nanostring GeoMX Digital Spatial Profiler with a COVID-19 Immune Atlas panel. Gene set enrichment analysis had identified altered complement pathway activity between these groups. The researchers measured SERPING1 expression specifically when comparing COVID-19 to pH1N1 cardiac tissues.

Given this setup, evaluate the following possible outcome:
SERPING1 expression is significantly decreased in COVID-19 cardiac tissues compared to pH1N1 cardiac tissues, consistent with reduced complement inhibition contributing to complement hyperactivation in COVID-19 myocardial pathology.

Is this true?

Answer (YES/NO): YES